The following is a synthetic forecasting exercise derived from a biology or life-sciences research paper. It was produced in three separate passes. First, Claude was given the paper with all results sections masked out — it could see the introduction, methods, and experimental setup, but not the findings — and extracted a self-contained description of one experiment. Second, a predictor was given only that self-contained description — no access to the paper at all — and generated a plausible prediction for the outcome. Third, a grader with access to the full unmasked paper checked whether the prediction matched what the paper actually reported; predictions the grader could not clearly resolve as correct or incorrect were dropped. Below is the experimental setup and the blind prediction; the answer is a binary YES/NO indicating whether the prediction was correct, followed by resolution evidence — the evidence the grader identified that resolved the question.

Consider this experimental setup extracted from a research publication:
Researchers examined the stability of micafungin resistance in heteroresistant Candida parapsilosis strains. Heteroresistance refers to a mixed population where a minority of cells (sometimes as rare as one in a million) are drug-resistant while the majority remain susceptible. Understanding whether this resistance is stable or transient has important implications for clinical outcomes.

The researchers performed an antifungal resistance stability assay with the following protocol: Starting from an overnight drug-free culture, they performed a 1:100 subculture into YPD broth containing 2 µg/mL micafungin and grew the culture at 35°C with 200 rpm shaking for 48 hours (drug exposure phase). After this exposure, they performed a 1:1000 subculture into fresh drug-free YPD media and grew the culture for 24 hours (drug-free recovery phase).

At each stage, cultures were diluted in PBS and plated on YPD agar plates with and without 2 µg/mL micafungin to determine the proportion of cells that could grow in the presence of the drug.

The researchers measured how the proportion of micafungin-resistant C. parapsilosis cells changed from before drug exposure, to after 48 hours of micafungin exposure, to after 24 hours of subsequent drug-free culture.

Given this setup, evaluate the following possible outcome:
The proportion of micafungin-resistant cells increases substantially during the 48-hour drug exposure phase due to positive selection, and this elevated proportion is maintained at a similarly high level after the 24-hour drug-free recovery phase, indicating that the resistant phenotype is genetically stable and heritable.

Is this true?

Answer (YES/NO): NO